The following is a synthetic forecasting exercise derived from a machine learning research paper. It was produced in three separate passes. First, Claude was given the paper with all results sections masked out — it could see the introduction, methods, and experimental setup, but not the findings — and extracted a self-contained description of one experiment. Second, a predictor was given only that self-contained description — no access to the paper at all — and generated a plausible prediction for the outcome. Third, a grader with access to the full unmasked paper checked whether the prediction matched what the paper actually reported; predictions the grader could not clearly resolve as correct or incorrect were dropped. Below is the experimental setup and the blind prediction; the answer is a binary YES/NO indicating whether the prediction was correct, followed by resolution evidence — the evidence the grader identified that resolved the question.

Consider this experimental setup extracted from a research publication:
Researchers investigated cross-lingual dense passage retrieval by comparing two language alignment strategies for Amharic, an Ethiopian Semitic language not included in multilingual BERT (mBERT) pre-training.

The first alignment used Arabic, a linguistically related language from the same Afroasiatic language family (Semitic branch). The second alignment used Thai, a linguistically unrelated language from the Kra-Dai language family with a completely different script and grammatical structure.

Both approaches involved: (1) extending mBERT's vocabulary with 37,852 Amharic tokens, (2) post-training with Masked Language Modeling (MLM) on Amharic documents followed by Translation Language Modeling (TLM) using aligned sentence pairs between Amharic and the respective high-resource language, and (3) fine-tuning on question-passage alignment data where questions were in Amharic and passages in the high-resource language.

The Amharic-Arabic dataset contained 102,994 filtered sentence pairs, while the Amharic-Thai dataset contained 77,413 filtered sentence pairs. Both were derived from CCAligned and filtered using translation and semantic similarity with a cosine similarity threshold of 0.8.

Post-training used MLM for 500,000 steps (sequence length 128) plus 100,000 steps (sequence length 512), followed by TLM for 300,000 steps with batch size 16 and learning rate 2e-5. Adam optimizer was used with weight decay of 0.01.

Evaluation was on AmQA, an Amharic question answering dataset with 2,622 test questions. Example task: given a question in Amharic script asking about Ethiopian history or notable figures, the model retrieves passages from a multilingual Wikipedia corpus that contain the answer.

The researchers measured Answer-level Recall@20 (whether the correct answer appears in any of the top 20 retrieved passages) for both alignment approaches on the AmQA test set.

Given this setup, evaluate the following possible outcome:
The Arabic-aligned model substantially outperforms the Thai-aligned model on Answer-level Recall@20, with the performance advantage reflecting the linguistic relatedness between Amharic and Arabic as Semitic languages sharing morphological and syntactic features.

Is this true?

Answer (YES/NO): NO